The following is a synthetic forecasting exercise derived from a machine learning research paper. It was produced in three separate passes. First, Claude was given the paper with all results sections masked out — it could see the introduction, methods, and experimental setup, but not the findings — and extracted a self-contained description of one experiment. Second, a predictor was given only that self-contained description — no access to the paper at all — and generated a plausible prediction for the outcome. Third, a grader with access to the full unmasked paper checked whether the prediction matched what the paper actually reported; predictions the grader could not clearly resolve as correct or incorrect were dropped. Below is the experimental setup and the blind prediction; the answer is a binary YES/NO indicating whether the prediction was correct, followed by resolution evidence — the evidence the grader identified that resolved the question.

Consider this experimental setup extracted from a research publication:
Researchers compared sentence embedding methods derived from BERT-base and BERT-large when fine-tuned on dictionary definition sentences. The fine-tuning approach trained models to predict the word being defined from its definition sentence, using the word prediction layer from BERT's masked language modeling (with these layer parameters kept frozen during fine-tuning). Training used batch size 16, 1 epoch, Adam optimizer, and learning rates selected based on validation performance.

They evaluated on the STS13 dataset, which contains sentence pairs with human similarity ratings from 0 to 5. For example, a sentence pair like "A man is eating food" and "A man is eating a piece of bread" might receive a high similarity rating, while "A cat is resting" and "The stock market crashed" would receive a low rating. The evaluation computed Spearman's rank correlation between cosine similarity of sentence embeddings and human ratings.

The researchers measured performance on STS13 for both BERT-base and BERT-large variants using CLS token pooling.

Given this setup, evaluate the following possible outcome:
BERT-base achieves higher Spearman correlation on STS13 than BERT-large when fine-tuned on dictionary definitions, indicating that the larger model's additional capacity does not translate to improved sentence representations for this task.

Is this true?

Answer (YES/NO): NO